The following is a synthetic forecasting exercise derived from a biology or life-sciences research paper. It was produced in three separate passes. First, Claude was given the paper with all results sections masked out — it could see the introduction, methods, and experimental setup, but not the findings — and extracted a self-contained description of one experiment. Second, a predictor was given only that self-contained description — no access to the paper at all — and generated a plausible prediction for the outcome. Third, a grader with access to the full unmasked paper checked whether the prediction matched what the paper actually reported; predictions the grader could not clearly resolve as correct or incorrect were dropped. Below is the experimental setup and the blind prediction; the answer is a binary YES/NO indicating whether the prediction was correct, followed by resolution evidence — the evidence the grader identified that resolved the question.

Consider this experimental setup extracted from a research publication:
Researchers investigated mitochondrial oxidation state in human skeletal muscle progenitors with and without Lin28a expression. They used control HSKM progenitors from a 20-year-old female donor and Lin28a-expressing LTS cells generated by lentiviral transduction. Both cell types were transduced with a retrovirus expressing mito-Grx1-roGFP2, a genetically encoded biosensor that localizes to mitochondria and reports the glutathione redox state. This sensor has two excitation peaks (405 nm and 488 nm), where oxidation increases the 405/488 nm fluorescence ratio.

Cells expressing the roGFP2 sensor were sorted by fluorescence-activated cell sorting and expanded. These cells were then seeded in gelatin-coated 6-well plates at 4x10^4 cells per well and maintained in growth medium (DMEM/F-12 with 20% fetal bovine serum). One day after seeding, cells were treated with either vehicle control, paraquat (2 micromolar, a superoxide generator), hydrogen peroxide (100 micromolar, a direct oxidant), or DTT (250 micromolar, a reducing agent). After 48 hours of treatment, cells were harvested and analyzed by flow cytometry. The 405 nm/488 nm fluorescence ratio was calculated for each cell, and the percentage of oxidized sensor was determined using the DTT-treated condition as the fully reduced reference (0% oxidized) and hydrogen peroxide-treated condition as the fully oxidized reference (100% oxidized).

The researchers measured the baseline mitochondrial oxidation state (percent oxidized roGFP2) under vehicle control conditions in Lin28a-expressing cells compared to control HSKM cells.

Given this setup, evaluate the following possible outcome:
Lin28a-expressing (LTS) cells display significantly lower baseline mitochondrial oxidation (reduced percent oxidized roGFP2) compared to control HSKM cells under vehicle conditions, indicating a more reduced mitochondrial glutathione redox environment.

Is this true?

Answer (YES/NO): NO